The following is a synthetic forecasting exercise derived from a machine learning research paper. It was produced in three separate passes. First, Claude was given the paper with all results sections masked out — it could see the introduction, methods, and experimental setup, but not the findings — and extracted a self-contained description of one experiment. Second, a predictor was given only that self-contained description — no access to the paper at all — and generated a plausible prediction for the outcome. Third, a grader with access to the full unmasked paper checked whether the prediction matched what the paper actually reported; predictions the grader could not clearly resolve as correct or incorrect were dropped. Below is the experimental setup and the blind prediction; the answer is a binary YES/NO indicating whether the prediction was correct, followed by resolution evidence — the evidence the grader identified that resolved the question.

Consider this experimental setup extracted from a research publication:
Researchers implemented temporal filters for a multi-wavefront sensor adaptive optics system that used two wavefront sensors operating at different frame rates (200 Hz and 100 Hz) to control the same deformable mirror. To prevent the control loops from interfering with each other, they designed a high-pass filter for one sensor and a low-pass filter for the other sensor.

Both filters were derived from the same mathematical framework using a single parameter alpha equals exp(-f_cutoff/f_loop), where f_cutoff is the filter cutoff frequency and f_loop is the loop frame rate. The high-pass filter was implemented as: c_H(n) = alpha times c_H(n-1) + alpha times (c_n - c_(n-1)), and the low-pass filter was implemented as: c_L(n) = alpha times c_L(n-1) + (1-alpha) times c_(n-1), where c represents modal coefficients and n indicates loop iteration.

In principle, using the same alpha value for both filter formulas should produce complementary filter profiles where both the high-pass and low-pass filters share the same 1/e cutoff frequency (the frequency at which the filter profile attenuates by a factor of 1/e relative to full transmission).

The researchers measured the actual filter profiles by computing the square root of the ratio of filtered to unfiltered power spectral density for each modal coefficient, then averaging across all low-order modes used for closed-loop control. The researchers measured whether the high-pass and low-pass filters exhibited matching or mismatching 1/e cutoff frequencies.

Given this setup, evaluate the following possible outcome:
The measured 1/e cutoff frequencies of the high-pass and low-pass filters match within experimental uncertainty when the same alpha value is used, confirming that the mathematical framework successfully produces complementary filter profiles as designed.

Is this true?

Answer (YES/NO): NO